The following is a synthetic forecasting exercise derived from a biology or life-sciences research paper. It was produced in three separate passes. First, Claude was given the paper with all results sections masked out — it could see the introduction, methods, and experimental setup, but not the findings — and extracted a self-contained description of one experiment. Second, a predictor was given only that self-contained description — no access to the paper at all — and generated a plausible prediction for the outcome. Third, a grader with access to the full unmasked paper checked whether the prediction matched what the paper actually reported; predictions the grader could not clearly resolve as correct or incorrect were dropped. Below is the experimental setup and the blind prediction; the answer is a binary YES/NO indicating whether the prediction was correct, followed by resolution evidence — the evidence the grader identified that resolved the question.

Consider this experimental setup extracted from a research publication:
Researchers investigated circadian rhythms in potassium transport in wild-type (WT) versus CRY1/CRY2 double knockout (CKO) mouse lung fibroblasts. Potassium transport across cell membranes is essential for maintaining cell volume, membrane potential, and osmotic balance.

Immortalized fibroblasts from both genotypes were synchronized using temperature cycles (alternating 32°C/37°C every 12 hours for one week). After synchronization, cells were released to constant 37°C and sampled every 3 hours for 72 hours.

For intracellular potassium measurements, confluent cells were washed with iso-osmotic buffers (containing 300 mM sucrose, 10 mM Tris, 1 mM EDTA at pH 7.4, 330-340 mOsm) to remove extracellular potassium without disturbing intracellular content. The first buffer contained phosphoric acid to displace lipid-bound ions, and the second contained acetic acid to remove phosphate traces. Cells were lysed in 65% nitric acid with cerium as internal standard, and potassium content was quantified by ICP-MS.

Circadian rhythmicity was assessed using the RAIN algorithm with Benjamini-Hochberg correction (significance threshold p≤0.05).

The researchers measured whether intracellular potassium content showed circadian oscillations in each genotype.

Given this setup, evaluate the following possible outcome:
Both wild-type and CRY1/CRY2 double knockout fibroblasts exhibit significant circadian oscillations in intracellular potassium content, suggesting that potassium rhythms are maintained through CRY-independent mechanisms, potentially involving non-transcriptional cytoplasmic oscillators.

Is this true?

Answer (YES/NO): YES